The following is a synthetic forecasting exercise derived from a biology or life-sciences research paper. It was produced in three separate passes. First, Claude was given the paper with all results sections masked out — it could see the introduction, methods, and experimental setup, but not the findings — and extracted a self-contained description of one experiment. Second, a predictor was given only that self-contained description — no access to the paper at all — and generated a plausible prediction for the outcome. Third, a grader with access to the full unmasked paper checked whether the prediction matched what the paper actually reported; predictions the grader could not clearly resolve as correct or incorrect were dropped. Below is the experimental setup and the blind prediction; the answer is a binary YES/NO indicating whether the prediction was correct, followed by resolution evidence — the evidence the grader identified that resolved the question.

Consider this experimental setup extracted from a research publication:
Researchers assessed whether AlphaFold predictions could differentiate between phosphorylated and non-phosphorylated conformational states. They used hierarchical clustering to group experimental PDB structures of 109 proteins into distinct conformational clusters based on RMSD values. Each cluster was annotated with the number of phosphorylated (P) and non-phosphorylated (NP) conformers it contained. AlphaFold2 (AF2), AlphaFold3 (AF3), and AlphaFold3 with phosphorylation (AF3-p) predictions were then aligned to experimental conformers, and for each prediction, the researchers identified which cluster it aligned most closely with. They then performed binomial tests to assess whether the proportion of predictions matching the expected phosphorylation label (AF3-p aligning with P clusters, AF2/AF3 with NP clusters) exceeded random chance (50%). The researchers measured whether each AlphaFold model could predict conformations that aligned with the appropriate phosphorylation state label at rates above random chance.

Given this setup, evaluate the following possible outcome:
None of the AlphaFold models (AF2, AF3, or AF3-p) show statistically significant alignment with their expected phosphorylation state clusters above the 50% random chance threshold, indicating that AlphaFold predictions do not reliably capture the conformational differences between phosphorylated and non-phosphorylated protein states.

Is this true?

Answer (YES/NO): YES